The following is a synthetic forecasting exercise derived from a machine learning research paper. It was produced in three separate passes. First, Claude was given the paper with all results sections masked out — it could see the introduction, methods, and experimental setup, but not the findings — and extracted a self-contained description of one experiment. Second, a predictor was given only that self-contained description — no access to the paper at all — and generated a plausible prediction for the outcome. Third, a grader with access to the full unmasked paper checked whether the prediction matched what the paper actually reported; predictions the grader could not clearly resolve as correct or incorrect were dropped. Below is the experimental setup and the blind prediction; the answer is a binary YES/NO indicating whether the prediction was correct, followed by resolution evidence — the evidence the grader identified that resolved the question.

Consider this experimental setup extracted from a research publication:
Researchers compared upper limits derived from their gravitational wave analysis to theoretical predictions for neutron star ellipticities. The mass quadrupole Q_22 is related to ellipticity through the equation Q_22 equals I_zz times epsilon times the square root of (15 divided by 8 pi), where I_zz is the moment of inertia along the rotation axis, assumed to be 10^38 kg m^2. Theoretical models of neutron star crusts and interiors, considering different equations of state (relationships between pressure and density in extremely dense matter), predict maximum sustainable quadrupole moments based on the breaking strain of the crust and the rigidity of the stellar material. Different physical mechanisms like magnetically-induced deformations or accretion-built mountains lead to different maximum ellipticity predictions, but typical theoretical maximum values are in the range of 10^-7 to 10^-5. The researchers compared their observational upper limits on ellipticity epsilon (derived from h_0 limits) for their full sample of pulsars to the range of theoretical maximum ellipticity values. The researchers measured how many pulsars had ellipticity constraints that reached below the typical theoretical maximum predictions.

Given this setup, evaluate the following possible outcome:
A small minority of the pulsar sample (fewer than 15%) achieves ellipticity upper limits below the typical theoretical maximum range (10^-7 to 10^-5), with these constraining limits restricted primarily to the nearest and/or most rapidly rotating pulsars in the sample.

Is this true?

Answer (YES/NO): YES